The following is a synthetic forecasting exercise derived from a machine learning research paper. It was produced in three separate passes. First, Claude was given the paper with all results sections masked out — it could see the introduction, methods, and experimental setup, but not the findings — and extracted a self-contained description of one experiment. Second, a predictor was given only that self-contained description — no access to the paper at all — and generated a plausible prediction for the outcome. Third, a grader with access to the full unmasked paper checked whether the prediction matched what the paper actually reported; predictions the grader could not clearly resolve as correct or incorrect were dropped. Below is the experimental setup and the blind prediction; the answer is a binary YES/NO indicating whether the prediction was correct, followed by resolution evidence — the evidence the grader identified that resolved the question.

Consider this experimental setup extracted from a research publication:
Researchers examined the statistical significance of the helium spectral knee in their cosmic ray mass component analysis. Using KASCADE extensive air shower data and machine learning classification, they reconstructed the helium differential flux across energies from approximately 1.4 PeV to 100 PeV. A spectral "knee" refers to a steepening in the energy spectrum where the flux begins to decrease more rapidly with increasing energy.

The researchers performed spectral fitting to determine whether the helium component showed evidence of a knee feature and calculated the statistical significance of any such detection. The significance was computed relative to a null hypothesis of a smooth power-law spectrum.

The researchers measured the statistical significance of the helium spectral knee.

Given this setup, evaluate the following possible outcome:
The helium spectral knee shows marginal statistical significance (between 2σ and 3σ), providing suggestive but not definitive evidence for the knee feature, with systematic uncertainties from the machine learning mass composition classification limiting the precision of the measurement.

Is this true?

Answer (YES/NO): NO